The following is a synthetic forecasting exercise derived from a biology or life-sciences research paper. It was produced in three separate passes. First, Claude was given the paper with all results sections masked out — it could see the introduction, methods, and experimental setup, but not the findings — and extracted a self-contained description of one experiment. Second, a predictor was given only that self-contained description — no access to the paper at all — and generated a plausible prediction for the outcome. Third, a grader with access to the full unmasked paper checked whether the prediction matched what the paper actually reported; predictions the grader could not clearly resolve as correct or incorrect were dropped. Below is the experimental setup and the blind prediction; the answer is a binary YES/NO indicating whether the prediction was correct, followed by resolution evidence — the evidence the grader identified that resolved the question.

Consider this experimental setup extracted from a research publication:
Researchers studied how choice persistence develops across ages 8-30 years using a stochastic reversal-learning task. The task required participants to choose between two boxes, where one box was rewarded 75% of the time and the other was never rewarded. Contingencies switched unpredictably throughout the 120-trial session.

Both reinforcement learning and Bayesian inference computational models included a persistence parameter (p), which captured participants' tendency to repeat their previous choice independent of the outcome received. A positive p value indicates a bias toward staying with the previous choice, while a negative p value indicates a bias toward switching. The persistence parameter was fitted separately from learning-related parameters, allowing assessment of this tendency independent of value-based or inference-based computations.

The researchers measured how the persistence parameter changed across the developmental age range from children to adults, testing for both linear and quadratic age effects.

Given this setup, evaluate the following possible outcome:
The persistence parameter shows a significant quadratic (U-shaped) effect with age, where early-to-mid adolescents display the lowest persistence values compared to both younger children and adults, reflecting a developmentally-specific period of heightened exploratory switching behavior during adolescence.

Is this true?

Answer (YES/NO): NO